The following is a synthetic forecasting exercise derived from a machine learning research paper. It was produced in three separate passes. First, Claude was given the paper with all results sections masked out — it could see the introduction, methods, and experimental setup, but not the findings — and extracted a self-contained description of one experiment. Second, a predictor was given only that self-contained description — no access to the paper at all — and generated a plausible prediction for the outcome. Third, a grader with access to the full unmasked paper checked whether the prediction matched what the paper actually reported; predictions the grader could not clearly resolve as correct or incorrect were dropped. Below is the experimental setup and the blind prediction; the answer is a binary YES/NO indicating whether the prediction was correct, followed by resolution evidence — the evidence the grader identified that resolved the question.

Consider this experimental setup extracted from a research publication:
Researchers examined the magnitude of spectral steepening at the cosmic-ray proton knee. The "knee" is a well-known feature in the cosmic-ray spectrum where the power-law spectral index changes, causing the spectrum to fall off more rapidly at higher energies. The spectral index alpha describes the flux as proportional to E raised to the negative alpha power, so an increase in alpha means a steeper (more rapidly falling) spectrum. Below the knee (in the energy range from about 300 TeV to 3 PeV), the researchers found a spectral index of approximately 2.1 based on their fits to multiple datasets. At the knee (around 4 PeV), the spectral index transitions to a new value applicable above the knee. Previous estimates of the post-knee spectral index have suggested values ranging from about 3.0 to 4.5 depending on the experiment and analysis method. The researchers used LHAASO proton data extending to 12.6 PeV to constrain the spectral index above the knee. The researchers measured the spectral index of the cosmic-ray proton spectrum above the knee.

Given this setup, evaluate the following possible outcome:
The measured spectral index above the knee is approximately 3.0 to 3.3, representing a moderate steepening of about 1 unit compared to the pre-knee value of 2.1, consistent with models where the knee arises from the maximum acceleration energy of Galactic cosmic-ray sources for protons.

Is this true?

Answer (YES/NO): NO